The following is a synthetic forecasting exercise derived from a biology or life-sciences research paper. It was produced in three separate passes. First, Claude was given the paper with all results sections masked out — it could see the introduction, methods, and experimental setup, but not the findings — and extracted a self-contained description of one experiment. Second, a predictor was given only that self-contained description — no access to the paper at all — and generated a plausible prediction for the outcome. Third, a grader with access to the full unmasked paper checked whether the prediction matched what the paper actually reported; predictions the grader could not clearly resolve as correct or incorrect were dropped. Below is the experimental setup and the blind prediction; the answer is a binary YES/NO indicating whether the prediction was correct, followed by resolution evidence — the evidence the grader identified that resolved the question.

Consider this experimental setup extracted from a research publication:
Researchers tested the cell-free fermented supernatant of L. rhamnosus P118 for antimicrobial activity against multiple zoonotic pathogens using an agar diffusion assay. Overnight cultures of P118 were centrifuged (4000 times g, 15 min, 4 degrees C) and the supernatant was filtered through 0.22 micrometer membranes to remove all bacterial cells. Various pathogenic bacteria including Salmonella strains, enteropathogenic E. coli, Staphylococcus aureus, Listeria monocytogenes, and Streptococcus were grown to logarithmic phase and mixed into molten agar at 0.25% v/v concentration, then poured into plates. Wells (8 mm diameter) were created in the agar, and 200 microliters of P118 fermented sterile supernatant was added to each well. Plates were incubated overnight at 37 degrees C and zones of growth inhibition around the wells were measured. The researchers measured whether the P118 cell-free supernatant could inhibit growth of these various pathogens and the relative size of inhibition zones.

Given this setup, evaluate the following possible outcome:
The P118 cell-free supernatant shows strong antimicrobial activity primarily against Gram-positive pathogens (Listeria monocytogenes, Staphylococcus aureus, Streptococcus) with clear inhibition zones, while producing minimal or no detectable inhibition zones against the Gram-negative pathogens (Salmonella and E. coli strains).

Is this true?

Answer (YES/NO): NO